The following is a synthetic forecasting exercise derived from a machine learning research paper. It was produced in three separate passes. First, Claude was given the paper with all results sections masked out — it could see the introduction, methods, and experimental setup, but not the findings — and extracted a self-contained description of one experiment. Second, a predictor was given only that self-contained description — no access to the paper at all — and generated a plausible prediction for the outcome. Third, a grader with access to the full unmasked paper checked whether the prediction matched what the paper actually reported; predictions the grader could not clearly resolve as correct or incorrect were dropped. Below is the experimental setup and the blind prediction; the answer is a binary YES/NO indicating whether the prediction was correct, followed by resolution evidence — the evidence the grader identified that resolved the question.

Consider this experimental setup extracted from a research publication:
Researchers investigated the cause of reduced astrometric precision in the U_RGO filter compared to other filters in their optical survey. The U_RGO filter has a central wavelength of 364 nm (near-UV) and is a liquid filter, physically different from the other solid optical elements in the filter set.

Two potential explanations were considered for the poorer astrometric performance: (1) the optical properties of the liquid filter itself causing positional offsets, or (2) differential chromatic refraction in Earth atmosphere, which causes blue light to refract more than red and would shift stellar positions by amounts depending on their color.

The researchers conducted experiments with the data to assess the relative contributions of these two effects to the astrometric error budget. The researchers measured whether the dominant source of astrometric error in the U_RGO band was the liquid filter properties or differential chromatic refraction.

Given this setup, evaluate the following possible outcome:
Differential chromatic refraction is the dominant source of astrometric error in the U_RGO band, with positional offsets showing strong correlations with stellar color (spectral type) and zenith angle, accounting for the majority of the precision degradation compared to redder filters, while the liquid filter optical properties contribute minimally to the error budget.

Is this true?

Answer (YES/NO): NO